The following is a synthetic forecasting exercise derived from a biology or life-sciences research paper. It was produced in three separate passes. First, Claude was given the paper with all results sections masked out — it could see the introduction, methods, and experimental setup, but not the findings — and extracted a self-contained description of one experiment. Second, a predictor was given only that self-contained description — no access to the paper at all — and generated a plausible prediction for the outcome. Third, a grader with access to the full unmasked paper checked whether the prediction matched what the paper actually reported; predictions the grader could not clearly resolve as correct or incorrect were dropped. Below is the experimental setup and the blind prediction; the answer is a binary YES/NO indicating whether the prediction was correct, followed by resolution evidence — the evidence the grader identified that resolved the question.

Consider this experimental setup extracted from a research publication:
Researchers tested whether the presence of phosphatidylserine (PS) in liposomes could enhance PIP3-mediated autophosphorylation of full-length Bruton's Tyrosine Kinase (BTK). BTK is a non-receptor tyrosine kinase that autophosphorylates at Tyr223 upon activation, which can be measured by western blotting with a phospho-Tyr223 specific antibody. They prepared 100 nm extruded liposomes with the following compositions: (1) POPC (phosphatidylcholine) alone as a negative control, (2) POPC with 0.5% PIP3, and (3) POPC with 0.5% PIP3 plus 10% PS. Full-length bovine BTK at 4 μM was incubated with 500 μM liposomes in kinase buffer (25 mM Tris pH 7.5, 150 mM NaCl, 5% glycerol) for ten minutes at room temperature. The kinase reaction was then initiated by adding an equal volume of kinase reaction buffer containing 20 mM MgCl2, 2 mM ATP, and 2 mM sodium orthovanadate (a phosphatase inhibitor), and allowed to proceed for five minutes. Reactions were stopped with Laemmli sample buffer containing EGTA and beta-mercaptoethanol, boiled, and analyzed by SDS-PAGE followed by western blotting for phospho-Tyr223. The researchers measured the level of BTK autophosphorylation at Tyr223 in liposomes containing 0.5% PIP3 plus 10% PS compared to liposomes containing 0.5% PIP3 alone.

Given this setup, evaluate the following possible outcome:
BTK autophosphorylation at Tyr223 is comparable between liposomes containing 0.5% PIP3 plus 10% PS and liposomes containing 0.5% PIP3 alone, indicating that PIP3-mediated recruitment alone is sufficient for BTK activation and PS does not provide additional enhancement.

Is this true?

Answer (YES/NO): NO